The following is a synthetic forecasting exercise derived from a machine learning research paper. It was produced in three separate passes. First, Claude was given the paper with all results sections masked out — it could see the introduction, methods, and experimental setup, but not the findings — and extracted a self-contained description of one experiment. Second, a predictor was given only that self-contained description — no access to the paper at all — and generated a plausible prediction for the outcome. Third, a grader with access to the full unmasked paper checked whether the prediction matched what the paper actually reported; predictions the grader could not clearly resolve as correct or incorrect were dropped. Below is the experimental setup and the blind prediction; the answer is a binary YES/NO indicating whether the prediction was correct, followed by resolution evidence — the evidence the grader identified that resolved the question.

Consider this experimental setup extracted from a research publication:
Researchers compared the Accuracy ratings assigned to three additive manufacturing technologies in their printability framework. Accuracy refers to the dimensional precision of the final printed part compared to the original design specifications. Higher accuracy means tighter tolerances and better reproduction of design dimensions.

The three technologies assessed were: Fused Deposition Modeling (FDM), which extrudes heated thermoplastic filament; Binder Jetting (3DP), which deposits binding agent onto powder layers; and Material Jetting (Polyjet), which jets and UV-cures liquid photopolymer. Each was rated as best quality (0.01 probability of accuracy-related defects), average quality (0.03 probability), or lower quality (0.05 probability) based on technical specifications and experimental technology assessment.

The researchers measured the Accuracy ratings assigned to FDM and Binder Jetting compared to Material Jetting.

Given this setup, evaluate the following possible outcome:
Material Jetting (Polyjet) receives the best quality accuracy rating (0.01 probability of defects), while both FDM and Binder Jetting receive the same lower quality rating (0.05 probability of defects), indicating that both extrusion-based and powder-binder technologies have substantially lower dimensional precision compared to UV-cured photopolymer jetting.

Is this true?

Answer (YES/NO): NO